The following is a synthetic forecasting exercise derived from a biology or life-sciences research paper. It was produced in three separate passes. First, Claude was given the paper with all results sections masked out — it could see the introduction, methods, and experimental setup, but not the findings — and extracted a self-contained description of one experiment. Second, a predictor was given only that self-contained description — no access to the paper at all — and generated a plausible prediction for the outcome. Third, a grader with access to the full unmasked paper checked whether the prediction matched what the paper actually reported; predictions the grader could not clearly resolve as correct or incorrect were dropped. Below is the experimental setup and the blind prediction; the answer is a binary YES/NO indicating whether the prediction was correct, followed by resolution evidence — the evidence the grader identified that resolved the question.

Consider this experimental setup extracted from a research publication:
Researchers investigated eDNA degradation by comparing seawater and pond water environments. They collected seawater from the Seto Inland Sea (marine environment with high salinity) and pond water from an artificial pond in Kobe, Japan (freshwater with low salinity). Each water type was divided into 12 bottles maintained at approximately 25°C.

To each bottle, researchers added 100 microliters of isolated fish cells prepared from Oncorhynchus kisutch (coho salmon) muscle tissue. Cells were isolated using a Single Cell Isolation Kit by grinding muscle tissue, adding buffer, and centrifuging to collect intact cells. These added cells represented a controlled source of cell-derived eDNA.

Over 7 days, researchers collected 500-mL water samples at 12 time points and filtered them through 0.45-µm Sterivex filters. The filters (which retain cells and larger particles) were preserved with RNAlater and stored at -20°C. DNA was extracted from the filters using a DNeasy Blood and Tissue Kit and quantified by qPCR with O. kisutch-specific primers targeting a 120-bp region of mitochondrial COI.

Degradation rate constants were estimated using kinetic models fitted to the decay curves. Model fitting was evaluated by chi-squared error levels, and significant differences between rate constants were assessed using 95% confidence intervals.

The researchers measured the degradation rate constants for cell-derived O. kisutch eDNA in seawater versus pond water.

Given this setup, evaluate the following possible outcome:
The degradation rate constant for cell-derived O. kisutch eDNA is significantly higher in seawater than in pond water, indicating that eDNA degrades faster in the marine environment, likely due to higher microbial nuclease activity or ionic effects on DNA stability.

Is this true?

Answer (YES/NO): NO